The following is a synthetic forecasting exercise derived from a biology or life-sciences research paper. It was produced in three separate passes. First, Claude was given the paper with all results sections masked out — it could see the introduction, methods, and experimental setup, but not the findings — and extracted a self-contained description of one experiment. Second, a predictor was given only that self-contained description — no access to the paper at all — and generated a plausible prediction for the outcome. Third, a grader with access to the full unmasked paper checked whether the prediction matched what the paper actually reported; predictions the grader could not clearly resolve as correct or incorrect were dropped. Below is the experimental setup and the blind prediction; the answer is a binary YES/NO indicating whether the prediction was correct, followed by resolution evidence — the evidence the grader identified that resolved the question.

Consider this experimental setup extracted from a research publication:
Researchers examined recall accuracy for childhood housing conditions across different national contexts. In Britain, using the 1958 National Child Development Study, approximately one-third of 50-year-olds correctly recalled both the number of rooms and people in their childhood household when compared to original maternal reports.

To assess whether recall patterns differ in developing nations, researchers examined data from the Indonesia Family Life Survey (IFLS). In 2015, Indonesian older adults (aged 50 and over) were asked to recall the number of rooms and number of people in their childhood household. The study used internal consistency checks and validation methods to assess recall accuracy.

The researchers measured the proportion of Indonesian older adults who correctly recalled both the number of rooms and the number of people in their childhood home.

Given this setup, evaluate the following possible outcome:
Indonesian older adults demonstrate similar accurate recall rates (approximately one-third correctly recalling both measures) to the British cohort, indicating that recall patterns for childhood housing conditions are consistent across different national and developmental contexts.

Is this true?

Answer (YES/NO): NO